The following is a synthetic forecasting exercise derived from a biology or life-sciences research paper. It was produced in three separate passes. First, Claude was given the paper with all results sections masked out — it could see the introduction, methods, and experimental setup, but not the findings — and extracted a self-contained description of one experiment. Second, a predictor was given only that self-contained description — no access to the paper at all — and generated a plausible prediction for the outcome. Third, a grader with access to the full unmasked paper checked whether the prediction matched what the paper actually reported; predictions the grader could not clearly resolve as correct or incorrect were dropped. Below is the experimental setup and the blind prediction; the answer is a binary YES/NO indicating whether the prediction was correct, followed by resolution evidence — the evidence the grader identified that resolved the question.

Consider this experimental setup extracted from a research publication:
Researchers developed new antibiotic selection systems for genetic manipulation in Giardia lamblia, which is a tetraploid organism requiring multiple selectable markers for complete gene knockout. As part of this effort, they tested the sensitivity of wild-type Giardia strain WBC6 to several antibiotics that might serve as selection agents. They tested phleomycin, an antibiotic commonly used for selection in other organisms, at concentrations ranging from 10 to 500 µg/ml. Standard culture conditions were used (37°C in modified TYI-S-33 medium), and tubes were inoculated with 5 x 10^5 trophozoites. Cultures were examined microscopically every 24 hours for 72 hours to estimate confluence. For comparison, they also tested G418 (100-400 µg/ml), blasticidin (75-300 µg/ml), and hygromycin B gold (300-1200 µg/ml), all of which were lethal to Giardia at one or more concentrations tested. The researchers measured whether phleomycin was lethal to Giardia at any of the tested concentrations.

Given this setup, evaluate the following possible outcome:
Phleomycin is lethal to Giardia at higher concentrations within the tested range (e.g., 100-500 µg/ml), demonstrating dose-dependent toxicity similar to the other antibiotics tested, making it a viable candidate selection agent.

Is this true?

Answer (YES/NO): NO